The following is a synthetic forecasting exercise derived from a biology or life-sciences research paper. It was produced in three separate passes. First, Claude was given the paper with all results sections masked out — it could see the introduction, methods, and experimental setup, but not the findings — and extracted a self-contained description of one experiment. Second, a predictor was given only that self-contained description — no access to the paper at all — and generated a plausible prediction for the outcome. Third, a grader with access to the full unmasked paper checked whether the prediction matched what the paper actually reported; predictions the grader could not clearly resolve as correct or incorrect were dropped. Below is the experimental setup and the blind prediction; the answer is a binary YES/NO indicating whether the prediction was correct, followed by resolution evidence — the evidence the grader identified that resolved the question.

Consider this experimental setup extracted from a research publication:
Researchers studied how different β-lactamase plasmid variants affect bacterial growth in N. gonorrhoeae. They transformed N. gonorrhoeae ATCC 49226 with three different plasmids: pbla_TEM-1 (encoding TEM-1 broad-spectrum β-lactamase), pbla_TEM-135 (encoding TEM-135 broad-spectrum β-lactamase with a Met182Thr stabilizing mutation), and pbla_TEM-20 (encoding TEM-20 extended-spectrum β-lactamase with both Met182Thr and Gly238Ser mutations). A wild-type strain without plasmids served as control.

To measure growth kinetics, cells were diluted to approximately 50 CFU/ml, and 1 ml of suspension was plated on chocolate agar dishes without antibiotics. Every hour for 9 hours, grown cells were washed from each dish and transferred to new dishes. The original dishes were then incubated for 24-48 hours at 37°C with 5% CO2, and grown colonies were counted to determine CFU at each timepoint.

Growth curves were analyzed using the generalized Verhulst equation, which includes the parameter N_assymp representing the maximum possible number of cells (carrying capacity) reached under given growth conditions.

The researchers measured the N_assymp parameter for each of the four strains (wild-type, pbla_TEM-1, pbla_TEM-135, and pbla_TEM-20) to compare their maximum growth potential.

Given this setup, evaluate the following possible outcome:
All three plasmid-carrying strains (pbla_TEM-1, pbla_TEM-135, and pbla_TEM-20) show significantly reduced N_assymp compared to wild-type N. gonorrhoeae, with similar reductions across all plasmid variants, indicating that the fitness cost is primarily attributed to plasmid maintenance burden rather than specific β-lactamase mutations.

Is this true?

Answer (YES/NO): NO